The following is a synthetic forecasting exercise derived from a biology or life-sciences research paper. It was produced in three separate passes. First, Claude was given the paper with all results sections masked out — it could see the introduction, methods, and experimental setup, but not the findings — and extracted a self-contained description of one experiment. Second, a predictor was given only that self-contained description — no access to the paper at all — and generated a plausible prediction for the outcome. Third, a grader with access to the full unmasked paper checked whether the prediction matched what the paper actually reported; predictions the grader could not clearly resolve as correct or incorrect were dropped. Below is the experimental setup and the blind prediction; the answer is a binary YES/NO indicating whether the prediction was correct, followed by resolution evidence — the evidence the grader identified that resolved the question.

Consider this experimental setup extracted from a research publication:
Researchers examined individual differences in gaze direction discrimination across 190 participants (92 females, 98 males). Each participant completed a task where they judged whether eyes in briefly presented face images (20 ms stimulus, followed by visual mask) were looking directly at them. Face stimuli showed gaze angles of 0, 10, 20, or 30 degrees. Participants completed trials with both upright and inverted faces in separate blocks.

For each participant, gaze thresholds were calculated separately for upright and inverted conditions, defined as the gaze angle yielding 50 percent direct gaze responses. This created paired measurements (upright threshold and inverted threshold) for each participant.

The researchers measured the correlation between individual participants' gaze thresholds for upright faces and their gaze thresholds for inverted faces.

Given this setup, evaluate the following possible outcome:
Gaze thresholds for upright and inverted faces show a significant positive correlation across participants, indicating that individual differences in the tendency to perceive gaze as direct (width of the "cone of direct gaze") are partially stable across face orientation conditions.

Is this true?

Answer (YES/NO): YES